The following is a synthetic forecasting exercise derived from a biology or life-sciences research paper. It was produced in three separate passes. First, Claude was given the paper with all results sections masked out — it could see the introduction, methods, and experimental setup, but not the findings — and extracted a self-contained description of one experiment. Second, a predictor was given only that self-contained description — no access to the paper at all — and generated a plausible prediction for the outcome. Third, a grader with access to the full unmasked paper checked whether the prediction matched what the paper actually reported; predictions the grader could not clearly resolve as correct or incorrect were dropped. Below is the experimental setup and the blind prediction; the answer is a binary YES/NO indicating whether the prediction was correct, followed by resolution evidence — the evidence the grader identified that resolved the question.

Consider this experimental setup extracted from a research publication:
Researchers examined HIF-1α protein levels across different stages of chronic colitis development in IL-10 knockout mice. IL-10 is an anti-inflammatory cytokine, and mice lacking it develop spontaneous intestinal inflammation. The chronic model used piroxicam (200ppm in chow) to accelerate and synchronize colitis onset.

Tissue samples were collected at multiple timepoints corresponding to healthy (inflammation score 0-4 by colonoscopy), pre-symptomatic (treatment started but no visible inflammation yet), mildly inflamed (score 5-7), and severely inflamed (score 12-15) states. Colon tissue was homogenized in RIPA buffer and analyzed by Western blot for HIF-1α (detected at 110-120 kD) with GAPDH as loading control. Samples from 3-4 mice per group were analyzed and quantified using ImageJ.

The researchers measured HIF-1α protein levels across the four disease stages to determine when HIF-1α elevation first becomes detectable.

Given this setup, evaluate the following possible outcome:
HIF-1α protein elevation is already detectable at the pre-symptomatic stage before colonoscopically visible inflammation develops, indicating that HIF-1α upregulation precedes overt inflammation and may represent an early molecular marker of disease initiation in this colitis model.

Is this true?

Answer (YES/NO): NO